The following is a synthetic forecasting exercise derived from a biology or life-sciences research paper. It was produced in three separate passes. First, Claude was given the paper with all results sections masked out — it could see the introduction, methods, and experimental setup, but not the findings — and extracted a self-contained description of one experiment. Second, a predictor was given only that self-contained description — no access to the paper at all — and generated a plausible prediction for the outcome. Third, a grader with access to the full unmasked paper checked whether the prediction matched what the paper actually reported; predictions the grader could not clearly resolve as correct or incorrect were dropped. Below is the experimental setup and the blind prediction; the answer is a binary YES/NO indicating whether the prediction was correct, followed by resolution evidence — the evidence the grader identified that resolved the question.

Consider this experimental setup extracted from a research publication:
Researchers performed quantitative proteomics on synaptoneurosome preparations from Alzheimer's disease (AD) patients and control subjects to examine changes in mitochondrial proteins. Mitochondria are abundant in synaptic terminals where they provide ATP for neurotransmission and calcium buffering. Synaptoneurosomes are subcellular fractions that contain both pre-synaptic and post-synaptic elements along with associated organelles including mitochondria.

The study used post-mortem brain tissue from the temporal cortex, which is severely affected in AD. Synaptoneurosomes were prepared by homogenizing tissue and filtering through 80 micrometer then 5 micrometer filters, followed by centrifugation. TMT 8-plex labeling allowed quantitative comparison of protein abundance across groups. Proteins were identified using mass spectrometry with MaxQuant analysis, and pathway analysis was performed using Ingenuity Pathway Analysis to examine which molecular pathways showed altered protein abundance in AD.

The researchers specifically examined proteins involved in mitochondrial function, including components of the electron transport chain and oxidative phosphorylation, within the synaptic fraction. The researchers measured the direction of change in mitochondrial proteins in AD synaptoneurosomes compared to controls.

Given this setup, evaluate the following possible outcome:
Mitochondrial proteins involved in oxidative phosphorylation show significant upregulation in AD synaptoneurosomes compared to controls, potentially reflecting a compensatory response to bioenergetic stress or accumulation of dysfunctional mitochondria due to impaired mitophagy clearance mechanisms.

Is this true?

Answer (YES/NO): NO